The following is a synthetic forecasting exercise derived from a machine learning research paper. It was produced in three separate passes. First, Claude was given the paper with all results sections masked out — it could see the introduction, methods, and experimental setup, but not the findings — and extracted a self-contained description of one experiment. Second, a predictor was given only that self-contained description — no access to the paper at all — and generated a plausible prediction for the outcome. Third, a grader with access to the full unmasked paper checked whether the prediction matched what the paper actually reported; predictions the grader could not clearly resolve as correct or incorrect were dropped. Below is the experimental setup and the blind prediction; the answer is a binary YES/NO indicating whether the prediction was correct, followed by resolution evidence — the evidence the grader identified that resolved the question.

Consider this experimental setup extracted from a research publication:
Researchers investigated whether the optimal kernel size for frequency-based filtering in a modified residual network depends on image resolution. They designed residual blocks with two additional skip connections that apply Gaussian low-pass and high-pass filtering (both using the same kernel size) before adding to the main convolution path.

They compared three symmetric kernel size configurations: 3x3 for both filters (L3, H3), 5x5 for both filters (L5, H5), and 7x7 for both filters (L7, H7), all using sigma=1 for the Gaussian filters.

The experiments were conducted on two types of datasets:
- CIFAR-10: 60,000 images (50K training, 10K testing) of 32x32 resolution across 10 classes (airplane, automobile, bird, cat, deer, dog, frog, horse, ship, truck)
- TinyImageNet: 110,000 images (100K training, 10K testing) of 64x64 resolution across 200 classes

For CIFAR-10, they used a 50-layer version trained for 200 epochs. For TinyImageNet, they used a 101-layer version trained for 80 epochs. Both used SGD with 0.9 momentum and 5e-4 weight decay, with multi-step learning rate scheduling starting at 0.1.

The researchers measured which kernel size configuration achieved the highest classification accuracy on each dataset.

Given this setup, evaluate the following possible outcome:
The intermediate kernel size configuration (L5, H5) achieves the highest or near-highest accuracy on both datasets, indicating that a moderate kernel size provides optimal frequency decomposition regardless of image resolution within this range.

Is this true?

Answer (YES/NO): YES